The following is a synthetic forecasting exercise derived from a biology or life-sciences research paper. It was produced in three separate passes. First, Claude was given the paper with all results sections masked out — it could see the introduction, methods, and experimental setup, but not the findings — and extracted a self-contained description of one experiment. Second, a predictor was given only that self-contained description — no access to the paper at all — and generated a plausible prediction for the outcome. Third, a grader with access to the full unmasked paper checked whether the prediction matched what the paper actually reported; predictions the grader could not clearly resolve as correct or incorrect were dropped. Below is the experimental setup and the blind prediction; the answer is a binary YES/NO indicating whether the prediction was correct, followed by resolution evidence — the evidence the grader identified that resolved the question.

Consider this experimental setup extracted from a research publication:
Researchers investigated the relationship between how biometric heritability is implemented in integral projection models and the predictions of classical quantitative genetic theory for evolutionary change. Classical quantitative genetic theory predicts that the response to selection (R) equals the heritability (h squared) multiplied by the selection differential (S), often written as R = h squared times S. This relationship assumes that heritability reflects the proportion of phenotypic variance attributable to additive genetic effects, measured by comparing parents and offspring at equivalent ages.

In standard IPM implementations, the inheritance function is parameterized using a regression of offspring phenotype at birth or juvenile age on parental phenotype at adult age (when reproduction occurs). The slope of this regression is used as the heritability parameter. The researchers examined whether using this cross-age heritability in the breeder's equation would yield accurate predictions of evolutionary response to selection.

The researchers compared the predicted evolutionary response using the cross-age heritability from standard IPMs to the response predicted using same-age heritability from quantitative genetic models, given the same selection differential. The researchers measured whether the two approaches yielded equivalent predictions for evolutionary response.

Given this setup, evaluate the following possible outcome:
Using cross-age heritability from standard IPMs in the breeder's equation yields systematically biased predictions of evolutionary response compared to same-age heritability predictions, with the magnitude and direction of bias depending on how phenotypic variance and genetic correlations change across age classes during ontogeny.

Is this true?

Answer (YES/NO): NO